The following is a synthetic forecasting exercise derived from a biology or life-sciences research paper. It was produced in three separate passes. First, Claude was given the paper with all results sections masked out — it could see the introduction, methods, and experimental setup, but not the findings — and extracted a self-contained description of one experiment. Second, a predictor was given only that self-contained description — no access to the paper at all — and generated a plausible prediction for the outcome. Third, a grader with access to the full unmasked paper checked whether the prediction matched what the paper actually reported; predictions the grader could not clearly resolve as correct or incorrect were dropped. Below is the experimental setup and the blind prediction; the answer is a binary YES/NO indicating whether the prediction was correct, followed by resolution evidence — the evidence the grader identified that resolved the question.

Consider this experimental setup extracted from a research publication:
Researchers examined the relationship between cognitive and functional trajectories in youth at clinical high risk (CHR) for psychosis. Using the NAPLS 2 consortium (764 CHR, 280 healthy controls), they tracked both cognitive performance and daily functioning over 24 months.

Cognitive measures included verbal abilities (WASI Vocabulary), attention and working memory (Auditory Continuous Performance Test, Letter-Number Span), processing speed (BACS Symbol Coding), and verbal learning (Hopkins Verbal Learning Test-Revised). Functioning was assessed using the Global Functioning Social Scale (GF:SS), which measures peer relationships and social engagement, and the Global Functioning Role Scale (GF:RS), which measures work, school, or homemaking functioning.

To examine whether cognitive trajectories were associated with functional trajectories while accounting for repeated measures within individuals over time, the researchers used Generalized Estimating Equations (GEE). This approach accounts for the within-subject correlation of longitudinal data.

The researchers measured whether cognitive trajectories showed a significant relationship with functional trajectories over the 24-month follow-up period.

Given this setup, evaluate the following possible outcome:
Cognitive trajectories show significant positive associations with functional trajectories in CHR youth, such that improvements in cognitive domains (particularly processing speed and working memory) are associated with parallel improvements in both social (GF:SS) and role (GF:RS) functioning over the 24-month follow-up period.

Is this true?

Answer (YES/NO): NO